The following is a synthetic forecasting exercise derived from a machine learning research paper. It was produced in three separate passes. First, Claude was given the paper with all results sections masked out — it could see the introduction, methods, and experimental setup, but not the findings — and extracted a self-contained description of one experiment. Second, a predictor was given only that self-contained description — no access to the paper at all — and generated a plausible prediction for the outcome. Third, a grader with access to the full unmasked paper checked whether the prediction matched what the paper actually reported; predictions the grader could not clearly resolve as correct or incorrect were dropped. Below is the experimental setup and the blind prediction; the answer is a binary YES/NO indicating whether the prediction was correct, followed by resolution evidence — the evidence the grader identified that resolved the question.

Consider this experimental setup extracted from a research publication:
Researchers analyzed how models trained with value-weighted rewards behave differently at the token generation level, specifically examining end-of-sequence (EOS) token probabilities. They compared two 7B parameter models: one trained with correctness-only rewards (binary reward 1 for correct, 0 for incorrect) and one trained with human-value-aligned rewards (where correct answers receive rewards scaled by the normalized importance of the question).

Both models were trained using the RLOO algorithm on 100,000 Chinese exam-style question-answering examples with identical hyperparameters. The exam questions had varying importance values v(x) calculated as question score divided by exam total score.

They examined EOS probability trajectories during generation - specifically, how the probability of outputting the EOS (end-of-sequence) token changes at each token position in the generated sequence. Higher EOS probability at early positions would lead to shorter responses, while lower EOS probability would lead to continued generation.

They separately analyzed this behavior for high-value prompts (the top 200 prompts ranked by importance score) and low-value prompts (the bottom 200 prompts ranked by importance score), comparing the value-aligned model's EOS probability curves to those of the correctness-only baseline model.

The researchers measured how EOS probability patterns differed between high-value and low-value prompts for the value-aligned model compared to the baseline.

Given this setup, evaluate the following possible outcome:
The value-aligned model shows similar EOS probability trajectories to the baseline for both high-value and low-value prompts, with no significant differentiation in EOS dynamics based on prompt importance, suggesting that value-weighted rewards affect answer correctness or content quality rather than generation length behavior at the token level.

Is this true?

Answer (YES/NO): NO